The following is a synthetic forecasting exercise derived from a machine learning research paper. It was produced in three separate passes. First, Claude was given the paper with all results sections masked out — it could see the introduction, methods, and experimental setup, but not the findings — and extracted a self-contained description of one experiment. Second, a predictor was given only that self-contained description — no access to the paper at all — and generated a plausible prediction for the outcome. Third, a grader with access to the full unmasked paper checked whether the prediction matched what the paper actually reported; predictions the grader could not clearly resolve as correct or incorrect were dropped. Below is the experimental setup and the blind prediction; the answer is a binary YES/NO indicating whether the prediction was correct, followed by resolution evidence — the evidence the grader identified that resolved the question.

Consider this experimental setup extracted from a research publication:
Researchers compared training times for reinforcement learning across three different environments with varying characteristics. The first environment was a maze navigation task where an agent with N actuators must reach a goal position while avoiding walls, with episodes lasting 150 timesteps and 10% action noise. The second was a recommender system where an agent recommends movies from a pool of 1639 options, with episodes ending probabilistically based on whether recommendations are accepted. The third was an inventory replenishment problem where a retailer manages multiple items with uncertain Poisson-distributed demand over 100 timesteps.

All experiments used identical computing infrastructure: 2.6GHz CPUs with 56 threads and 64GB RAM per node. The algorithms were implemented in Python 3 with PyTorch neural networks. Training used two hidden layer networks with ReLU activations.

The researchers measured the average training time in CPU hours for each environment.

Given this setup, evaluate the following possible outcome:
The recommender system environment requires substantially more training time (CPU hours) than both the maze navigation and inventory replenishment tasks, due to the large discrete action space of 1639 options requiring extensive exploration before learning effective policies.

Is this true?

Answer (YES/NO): NO